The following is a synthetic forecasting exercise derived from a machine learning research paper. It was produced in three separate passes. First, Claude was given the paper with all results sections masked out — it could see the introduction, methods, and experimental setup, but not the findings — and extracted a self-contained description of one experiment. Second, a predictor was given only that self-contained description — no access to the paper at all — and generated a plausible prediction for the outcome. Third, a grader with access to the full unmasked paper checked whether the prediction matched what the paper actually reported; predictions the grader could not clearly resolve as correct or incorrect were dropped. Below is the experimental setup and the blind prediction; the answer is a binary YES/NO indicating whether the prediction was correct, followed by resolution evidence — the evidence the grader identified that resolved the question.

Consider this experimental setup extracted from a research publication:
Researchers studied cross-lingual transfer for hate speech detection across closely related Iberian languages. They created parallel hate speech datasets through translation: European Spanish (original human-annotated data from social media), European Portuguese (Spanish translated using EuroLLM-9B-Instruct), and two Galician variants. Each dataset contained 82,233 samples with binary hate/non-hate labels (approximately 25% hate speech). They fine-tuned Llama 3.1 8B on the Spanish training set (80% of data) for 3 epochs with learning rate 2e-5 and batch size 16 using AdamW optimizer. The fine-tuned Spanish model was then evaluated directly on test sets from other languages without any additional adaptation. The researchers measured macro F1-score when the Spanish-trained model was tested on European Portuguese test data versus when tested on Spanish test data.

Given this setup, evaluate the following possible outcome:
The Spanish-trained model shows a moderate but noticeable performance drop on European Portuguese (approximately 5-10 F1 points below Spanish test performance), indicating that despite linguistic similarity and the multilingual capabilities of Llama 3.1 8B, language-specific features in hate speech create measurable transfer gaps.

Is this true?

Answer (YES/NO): NO